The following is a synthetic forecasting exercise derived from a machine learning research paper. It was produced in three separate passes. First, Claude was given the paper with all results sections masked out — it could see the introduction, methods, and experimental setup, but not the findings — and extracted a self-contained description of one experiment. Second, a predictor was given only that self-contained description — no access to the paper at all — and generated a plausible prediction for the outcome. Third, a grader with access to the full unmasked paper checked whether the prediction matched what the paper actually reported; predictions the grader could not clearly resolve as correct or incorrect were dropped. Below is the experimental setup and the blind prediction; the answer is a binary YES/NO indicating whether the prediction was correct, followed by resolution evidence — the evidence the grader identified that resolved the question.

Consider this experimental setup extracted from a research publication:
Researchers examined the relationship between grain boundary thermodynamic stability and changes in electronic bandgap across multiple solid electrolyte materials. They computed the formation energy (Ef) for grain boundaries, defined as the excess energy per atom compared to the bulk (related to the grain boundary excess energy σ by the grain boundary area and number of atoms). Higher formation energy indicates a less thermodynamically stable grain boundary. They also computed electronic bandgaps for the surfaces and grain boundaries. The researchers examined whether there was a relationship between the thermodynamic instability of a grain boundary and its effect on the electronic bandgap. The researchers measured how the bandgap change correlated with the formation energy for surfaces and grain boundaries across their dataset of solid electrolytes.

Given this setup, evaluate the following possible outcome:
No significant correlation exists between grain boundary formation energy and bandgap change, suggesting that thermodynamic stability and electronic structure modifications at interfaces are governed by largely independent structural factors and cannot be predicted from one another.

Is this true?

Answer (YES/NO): NO